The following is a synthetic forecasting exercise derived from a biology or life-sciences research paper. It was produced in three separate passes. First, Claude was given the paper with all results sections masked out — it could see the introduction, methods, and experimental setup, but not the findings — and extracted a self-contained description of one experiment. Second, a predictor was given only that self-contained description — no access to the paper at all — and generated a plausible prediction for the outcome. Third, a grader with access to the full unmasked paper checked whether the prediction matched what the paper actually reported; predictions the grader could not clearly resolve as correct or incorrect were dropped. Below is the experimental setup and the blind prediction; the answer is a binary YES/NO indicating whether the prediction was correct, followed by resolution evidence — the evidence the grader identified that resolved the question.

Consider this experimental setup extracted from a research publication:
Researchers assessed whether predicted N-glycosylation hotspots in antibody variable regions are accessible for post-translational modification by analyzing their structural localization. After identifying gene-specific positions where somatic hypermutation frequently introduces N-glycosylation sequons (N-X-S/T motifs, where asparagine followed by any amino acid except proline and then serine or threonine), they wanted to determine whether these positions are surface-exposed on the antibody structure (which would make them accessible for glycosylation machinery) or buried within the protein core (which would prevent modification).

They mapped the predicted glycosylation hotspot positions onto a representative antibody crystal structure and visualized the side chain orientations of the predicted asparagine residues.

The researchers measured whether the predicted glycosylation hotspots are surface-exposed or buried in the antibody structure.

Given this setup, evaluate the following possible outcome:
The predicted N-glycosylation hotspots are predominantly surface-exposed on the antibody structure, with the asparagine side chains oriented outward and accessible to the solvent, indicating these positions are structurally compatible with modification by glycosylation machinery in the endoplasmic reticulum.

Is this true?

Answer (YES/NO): YES